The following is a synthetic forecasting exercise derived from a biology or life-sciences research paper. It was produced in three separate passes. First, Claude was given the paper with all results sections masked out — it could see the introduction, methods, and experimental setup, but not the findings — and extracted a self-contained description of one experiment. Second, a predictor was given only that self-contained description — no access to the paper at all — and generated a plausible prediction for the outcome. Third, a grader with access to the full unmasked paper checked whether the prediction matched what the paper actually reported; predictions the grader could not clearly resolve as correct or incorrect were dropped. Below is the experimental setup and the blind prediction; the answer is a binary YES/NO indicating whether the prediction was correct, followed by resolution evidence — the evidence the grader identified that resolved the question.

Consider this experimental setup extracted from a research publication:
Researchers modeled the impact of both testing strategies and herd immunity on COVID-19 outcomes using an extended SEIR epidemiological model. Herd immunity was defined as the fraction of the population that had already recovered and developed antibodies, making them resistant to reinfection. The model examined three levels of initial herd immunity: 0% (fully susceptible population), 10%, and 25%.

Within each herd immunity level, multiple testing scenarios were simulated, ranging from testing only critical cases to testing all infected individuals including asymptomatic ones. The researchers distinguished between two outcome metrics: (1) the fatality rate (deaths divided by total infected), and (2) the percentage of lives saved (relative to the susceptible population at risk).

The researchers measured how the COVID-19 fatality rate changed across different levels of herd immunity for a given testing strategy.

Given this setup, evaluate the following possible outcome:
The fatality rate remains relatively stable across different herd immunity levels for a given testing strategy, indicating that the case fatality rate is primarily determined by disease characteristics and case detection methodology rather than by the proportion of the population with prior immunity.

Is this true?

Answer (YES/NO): YES